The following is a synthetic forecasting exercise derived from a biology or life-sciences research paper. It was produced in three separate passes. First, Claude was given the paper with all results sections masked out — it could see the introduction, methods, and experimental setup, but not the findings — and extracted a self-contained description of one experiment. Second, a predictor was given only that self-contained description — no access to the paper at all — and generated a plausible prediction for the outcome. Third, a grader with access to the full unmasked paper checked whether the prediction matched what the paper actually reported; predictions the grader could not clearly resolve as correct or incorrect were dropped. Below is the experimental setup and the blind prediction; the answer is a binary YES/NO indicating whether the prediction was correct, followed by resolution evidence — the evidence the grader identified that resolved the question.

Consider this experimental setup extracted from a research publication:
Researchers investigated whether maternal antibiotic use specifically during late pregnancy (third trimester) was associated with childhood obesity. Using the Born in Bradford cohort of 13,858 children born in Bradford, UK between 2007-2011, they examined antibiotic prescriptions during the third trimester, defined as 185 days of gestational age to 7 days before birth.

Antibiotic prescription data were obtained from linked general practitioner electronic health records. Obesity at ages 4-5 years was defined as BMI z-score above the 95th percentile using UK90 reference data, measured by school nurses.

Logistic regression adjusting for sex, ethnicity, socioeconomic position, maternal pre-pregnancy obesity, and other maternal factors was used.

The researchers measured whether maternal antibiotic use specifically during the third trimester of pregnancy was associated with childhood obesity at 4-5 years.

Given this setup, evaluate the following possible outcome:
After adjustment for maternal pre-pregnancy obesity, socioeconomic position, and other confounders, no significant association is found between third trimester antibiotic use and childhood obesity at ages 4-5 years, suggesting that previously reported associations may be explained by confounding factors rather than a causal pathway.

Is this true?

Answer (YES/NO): YES